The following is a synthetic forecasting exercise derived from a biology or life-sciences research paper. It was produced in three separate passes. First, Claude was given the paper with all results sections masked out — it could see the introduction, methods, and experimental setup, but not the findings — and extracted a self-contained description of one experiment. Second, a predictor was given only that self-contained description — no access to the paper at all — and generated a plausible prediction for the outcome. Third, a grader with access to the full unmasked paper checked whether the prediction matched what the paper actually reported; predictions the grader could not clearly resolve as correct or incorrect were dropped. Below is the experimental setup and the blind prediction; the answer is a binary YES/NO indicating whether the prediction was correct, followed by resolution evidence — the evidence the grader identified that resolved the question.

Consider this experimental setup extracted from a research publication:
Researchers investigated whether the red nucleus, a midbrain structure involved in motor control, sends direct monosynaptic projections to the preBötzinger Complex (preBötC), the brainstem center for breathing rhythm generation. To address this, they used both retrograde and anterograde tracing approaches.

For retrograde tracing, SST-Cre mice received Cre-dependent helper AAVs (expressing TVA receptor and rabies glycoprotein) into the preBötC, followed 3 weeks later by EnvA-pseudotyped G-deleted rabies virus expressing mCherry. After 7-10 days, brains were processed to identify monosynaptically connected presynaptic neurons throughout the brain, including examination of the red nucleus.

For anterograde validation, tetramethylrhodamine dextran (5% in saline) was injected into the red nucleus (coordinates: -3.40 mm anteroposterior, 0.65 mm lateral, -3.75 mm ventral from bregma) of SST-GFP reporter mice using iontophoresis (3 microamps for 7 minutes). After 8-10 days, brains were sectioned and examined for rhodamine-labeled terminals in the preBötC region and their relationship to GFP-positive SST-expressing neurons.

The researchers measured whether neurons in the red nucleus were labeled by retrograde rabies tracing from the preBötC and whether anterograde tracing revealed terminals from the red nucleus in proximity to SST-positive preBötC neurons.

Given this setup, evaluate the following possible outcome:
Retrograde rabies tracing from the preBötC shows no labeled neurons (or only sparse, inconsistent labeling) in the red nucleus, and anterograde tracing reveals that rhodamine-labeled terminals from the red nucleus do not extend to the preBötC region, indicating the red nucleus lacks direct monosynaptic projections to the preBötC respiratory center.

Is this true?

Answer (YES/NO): NO